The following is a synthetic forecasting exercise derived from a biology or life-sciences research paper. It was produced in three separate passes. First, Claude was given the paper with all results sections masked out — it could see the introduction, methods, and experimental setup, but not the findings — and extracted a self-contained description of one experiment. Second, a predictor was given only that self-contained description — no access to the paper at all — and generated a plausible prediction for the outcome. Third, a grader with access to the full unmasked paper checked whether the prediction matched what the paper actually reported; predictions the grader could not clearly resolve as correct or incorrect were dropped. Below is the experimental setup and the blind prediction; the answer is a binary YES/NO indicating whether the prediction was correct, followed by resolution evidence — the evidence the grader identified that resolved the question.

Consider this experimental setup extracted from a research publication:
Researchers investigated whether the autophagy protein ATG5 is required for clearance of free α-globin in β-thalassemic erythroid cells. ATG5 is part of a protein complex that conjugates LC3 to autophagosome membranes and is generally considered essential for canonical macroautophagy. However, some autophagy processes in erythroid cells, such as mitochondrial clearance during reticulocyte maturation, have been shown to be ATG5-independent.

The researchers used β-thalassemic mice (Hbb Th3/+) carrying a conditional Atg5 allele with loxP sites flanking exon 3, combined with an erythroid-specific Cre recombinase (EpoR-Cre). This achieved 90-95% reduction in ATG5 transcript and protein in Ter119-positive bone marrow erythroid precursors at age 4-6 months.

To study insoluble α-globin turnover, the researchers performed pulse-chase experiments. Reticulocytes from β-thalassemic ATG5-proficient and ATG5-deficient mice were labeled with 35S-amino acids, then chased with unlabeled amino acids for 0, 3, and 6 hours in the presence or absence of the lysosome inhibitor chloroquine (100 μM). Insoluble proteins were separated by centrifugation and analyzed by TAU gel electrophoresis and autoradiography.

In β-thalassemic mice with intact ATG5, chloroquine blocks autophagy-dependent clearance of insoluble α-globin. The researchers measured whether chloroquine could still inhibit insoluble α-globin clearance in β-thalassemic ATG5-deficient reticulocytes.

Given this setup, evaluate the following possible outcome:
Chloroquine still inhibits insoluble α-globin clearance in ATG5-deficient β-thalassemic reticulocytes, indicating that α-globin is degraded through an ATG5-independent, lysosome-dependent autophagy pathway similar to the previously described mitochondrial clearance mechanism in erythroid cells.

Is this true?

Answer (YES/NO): YES